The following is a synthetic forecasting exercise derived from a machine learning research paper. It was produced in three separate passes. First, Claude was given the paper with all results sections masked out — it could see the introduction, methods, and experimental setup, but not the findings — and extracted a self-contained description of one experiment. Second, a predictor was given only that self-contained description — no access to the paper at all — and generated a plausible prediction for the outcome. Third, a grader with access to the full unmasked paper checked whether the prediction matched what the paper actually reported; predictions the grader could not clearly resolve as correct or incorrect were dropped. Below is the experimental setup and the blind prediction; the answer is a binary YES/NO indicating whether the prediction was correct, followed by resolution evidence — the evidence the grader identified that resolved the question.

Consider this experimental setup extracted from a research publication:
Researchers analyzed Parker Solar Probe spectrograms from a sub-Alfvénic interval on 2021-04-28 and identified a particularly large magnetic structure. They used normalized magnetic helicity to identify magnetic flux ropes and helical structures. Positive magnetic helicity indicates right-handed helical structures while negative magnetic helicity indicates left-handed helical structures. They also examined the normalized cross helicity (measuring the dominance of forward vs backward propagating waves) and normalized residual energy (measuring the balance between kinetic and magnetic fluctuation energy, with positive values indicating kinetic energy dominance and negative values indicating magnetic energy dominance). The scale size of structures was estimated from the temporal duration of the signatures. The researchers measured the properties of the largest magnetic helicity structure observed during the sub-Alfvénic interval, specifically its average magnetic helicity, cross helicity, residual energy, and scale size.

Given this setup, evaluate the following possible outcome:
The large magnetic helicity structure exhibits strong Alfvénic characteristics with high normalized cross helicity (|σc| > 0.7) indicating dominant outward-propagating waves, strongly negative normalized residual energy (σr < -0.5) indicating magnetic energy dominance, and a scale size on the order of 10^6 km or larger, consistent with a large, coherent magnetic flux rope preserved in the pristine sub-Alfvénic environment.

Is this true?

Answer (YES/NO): NO